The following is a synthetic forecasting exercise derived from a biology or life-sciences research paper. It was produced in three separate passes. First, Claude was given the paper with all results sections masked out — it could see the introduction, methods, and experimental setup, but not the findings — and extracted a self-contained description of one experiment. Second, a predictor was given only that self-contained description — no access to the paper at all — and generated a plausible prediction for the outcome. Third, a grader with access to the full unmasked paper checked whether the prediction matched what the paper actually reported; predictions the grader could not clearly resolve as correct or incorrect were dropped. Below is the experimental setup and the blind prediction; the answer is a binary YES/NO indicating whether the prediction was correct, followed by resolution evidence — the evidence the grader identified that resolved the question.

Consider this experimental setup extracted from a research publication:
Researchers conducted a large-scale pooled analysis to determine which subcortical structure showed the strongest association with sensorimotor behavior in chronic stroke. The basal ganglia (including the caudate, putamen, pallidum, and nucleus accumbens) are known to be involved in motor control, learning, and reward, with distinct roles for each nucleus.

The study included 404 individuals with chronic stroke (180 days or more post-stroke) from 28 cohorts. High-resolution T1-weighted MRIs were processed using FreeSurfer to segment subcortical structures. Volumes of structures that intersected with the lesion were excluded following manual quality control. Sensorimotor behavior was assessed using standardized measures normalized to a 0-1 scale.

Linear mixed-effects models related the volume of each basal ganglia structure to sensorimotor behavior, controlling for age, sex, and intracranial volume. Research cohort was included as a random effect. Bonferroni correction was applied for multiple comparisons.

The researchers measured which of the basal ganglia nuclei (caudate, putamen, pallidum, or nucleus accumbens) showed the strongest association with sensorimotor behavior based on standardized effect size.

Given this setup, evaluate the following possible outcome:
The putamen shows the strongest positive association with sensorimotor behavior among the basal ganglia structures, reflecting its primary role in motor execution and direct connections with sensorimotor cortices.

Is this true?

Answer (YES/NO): YES